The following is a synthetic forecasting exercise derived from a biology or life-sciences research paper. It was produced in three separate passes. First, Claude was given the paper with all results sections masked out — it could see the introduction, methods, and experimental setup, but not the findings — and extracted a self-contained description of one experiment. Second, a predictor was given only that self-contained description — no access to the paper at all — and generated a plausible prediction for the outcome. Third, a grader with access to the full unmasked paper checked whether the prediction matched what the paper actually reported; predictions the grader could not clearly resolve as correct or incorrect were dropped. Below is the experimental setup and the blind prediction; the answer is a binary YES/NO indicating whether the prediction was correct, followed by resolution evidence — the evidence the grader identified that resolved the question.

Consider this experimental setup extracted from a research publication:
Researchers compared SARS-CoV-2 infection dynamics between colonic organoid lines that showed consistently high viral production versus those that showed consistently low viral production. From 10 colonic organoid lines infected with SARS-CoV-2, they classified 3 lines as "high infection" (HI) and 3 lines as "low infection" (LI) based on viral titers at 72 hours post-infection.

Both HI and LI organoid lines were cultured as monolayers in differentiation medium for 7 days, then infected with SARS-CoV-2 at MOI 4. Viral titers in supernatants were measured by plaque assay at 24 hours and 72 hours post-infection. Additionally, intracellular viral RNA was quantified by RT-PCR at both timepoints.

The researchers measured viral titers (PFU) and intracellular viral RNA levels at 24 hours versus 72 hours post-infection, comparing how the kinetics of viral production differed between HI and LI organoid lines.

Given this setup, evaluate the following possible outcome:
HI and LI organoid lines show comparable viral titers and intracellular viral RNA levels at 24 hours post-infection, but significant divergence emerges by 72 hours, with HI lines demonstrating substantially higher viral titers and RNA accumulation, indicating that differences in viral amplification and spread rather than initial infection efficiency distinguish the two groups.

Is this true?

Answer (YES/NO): NO